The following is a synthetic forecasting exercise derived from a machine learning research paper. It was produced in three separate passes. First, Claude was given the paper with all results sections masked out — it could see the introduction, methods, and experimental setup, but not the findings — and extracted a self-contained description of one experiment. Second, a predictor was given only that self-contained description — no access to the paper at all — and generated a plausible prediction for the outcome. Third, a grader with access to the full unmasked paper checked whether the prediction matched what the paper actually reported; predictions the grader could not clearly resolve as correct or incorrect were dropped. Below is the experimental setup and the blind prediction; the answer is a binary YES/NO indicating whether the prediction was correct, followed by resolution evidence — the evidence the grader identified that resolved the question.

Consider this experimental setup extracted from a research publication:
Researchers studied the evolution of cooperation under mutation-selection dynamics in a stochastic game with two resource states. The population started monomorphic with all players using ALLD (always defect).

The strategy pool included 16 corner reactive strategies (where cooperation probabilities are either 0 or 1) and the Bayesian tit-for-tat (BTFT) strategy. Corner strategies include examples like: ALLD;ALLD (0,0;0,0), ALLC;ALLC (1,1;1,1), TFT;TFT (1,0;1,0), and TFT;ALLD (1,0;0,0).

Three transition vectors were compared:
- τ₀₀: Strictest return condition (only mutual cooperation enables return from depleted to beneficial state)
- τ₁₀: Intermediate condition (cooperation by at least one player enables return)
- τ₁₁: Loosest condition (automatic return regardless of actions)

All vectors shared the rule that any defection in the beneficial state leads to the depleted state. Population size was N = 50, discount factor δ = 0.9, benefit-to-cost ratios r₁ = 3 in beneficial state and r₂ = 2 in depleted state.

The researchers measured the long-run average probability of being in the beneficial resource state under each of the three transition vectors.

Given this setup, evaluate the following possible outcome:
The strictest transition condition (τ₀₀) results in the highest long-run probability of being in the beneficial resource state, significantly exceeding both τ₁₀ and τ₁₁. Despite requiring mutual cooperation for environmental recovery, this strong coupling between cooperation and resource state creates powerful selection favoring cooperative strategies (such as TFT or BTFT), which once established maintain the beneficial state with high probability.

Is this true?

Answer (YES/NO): NO